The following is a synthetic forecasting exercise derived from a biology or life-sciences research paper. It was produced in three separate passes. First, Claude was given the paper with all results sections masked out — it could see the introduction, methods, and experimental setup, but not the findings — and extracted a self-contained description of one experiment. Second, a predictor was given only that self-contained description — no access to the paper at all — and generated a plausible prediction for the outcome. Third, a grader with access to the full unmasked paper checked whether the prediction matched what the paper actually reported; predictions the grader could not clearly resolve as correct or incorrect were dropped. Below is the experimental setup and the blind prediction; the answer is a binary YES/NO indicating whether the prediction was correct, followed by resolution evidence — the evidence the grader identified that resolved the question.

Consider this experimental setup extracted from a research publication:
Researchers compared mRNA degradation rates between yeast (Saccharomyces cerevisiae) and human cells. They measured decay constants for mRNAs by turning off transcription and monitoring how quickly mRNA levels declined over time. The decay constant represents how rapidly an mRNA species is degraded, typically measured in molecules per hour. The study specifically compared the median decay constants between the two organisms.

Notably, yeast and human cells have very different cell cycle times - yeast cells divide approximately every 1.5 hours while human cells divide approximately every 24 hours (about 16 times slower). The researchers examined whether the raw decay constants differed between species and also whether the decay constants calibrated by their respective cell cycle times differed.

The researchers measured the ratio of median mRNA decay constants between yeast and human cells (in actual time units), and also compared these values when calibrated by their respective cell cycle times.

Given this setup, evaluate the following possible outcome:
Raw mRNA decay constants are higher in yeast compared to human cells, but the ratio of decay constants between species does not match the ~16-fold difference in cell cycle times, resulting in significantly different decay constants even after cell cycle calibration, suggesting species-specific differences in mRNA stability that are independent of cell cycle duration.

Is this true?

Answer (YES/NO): NO